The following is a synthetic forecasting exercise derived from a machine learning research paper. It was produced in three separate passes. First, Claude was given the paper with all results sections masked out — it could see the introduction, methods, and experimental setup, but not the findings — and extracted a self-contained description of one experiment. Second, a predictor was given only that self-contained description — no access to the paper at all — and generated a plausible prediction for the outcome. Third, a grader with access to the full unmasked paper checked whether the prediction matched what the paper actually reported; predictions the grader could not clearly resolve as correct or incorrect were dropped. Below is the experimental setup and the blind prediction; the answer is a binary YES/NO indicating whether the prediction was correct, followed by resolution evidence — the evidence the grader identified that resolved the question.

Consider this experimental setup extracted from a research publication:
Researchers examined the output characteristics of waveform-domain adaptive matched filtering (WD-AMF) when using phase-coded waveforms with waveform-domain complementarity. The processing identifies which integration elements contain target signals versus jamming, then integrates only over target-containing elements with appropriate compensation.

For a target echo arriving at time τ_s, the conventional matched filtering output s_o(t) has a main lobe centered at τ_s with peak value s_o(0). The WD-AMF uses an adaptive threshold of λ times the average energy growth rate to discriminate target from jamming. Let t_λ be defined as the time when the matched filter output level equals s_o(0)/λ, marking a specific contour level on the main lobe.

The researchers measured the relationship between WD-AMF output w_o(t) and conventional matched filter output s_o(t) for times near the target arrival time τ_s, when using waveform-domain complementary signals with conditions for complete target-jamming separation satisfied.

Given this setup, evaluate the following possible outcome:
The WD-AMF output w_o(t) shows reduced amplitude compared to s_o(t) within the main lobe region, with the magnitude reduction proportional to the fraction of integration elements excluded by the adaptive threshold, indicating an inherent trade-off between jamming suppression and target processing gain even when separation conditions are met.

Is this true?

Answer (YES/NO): NO